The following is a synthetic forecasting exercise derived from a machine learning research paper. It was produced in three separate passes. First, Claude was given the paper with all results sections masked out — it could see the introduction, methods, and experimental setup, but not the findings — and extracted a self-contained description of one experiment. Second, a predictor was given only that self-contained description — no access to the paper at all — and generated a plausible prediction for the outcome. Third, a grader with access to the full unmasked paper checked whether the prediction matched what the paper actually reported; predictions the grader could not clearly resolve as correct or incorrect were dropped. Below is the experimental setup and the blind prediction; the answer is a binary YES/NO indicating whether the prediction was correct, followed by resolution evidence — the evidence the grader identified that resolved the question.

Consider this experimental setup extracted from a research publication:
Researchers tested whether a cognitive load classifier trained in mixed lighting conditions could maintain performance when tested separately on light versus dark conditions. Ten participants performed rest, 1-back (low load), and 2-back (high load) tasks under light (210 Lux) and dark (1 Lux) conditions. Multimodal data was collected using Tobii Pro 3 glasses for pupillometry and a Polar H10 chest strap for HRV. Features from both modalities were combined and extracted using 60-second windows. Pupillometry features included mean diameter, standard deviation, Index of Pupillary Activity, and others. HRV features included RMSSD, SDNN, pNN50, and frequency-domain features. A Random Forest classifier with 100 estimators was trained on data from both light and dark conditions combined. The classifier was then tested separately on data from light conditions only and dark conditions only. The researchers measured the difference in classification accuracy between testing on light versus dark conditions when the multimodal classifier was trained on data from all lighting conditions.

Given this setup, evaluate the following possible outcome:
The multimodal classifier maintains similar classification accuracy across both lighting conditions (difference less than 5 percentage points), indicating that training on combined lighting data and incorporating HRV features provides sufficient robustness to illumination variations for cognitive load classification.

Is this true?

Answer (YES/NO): YES